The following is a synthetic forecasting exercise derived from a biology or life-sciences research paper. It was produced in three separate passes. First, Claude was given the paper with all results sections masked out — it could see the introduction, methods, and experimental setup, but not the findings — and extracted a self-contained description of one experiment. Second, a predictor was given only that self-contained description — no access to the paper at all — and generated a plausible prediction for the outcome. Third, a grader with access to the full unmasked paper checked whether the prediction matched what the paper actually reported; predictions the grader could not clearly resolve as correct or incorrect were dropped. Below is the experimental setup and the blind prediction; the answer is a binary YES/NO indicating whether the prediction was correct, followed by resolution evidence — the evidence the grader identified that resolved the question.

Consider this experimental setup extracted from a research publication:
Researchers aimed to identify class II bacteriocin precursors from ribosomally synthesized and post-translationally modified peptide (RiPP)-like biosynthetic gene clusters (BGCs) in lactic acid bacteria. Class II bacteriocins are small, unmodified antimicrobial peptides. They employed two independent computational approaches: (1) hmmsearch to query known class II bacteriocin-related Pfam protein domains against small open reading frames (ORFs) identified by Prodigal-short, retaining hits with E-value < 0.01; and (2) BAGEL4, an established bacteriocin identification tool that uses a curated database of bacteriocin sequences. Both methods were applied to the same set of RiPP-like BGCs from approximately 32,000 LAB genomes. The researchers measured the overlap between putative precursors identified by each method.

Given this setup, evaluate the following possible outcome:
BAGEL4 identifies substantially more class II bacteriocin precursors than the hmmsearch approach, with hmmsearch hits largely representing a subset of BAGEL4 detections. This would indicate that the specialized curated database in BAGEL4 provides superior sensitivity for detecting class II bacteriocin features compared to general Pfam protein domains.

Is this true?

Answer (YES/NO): NO